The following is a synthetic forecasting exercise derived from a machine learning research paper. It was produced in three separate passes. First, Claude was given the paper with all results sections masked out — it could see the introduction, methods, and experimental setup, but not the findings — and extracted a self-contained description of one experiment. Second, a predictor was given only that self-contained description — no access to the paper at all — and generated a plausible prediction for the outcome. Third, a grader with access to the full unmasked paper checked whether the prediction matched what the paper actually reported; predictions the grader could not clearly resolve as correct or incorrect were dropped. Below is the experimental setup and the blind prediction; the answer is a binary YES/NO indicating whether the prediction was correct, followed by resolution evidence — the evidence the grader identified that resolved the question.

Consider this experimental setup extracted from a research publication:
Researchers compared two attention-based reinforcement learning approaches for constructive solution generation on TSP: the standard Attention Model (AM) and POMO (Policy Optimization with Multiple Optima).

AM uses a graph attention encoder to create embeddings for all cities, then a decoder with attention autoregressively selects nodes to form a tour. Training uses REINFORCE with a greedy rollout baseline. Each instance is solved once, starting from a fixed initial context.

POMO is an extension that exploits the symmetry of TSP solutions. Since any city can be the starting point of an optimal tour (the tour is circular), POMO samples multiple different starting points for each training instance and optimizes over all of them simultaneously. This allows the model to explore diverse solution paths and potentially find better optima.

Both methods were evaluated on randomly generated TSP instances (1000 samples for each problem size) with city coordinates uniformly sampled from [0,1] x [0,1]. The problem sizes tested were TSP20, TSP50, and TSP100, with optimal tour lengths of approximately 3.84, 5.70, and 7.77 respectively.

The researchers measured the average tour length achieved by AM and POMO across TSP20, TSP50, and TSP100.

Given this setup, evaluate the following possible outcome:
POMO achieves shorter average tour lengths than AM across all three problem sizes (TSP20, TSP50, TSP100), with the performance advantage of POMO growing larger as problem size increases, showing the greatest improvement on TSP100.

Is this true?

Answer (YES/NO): YES